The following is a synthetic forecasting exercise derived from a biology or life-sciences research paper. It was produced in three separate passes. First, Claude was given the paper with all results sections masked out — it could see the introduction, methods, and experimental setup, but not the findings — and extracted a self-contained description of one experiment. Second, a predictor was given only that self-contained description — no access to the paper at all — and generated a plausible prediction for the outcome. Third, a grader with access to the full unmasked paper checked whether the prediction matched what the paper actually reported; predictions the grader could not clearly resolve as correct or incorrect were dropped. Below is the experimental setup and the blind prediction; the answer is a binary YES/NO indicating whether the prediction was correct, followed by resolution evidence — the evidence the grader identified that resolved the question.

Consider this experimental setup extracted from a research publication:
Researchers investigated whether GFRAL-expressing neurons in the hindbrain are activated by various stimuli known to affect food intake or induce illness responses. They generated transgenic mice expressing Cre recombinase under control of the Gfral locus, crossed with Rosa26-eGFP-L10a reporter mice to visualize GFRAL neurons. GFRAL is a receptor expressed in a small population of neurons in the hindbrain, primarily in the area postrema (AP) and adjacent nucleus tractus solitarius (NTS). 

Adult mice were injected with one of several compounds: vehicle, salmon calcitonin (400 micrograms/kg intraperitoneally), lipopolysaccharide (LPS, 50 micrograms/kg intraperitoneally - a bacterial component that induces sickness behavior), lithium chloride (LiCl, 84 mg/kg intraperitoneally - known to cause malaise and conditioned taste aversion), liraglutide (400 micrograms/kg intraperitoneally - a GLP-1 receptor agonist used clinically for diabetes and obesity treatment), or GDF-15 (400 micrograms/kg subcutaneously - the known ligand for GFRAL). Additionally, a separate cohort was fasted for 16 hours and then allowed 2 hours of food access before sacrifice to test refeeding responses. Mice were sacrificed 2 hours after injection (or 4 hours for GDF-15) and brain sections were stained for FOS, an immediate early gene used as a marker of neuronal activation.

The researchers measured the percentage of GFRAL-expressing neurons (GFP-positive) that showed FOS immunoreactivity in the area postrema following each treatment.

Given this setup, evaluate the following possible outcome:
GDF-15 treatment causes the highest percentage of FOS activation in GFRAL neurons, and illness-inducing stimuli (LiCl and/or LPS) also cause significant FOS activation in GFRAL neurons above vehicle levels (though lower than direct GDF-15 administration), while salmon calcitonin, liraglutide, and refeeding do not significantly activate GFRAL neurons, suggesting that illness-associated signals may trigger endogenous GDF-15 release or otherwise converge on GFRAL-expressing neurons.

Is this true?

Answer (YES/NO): NO